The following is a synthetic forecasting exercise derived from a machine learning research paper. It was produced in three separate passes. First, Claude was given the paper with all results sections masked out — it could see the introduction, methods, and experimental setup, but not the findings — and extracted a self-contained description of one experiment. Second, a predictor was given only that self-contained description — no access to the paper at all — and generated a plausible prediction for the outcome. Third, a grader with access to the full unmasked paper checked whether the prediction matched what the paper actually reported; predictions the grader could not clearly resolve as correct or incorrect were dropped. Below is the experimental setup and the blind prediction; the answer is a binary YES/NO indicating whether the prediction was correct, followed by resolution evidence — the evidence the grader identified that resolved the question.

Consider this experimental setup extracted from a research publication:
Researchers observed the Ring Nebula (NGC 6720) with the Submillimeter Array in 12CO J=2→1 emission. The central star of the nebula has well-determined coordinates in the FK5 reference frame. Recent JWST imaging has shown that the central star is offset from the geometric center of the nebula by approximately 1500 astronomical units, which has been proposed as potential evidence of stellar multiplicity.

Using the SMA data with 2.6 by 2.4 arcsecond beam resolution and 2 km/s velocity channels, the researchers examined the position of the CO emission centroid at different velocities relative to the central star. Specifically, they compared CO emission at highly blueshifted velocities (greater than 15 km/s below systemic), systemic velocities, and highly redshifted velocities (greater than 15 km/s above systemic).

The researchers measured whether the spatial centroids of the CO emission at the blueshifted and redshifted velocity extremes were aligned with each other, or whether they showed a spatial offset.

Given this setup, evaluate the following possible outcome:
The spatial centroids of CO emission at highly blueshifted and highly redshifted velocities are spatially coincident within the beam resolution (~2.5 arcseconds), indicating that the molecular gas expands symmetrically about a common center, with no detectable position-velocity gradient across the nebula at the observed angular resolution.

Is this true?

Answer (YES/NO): NO